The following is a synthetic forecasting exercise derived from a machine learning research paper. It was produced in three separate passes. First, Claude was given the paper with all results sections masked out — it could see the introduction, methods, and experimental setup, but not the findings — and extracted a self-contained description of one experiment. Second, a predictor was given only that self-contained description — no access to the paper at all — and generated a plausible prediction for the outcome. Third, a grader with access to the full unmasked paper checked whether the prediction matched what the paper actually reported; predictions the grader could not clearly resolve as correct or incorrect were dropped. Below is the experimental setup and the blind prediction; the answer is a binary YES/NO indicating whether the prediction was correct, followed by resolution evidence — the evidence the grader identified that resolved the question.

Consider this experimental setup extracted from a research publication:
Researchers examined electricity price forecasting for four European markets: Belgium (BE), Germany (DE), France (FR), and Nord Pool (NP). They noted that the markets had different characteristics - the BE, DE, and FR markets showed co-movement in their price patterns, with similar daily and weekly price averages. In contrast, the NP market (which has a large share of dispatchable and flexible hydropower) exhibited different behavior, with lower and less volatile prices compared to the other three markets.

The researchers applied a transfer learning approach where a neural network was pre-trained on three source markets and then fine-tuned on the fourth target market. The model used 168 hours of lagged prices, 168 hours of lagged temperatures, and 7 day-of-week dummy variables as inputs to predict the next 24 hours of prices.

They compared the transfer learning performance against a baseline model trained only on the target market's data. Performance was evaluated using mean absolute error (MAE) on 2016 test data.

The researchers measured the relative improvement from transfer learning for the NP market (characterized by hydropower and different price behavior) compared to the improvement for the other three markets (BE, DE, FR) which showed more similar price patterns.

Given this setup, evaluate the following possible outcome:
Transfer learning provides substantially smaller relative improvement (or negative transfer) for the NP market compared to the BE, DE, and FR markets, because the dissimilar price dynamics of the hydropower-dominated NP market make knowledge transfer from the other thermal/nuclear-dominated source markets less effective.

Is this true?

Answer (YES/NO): NO